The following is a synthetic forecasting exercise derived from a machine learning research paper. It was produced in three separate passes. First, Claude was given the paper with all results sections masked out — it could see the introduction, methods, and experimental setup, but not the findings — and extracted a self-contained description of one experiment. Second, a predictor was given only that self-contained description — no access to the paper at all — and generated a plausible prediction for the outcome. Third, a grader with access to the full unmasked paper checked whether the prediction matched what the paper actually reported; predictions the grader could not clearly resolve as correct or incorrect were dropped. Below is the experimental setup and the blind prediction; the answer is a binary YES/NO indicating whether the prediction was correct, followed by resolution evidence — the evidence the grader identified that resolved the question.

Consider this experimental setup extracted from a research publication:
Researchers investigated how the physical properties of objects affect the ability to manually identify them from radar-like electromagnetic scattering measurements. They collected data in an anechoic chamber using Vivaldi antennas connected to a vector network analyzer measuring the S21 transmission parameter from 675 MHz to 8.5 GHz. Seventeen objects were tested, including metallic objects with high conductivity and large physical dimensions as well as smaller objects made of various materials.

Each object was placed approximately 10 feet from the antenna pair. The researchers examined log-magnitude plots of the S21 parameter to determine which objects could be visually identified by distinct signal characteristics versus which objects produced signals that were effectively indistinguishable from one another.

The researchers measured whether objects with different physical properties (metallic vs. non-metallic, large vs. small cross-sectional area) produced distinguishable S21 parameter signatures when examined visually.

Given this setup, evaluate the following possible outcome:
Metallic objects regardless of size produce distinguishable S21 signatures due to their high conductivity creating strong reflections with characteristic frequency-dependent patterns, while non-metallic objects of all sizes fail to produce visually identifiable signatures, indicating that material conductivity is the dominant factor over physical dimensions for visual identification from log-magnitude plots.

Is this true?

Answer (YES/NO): NO